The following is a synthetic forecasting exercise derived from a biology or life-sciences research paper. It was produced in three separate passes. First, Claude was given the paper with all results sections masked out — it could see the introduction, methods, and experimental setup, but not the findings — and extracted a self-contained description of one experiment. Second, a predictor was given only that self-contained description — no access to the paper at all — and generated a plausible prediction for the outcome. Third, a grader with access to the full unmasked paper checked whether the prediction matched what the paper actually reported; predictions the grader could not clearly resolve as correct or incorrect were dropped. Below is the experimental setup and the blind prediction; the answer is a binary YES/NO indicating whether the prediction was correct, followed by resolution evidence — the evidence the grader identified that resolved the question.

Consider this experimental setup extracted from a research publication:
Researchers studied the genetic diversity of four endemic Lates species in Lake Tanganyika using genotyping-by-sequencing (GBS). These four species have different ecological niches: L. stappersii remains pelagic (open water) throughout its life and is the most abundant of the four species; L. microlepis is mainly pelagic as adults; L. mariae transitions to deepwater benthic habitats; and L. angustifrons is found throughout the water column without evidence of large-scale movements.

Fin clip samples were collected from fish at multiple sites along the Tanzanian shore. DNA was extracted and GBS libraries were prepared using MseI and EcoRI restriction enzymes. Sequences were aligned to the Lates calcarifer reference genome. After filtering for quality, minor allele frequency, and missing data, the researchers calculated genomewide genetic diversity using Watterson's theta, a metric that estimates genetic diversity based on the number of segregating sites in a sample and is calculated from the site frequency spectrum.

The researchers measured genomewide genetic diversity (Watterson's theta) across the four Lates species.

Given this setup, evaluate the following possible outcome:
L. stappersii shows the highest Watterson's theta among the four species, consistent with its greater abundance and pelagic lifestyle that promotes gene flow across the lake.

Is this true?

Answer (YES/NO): YES